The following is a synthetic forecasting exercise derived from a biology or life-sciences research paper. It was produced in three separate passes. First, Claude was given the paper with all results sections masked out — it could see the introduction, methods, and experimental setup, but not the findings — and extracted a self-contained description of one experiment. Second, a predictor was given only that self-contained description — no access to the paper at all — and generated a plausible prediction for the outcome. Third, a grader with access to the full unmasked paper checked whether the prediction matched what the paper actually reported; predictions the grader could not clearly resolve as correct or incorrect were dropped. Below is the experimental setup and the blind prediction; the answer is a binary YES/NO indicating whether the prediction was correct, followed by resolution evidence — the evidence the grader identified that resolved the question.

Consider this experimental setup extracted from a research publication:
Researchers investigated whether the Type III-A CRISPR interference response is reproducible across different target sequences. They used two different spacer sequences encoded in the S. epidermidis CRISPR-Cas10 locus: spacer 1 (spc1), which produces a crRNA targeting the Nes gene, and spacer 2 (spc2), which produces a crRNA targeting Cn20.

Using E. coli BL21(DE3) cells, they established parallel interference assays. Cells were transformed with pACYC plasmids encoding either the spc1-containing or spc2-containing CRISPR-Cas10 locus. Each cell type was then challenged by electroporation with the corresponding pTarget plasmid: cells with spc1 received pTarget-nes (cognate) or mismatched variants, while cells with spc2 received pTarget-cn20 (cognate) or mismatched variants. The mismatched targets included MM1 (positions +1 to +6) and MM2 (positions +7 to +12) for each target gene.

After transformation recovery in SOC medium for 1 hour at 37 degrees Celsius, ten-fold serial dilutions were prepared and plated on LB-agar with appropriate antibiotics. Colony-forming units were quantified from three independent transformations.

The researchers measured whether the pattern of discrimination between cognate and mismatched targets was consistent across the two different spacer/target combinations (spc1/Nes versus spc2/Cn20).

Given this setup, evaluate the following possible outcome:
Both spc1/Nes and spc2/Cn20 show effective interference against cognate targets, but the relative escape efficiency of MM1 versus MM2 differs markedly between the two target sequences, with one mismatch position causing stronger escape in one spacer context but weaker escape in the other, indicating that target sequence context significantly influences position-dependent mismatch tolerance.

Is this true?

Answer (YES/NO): YES